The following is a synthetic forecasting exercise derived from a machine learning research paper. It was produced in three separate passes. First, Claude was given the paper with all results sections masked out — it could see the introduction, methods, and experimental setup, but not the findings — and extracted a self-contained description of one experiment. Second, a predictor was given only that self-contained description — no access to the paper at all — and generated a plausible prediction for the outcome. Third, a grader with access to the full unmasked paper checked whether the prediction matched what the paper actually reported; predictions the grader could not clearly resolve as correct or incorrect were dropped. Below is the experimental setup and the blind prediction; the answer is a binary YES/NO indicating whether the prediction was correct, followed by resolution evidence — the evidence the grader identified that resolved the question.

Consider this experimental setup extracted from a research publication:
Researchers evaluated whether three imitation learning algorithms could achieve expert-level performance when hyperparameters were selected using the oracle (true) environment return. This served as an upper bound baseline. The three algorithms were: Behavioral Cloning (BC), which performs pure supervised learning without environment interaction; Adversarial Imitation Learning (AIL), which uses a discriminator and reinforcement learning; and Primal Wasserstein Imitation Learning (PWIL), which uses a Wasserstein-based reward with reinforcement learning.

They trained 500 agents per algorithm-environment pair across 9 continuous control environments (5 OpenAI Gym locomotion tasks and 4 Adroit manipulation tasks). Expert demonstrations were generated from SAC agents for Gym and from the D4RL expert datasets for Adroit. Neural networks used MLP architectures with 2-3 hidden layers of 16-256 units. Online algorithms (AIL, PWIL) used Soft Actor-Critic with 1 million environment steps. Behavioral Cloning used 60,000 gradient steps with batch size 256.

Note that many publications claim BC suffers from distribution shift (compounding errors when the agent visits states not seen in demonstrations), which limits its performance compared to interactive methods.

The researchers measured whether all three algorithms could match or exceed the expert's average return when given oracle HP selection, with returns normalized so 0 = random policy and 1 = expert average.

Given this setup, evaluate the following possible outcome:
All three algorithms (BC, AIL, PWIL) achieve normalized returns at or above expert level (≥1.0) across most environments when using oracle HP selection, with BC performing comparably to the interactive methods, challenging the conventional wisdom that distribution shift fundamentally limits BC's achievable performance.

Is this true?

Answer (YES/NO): YES